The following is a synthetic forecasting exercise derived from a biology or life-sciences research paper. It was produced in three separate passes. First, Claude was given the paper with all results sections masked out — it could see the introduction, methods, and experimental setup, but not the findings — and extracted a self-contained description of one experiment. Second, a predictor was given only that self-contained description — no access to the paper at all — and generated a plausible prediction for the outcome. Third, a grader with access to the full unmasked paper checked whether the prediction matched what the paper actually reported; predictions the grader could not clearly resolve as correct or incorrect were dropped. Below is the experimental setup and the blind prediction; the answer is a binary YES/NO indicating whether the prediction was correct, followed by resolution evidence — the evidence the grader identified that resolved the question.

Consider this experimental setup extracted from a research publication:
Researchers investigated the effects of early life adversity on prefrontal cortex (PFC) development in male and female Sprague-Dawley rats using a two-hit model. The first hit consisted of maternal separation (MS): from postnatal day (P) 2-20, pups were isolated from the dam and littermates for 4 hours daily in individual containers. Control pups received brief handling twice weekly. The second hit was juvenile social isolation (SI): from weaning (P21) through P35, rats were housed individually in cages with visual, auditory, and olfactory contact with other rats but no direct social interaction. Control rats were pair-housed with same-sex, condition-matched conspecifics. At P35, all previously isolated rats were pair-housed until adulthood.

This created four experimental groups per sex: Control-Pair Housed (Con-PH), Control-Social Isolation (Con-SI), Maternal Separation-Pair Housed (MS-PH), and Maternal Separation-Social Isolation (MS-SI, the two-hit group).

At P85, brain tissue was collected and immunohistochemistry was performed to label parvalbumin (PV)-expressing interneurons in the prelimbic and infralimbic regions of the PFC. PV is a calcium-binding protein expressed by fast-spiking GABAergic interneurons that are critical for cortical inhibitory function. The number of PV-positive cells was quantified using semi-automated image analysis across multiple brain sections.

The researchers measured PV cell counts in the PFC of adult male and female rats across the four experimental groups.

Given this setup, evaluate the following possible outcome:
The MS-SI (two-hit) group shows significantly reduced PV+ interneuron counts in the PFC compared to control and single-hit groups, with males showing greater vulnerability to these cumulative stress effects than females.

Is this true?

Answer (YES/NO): NO